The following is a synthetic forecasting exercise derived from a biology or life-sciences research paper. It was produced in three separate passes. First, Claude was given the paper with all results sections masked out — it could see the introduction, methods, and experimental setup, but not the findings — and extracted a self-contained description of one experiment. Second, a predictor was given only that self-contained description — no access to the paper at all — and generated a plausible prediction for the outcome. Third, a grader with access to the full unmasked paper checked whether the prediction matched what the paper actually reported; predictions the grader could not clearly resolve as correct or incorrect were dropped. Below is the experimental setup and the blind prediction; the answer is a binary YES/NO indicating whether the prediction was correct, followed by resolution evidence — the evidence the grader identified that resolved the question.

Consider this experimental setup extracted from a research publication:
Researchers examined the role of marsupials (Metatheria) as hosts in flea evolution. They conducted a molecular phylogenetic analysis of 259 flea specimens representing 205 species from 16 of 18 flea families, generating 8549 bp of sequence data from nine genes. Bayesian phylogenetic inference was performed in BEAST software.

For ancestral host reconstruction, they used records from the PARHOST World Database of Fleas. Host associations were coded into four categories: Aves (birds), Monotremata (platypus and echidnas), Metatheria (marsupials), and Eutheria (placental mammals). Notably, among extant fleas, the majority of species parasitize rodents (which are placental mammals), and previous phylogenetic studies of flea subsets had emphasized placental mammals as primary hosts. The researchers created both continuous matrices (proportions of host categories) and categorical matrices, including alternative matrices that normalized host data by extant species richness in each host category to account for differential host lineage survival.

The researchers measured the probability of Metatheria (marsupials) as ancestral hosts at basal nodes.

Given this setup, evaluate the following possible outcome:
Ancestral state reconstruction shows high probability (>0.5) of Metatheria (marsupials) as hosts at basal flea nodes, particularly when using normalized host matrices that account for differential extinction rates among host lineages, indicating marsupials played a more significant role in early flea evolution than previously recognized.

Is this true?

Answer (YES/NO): YES